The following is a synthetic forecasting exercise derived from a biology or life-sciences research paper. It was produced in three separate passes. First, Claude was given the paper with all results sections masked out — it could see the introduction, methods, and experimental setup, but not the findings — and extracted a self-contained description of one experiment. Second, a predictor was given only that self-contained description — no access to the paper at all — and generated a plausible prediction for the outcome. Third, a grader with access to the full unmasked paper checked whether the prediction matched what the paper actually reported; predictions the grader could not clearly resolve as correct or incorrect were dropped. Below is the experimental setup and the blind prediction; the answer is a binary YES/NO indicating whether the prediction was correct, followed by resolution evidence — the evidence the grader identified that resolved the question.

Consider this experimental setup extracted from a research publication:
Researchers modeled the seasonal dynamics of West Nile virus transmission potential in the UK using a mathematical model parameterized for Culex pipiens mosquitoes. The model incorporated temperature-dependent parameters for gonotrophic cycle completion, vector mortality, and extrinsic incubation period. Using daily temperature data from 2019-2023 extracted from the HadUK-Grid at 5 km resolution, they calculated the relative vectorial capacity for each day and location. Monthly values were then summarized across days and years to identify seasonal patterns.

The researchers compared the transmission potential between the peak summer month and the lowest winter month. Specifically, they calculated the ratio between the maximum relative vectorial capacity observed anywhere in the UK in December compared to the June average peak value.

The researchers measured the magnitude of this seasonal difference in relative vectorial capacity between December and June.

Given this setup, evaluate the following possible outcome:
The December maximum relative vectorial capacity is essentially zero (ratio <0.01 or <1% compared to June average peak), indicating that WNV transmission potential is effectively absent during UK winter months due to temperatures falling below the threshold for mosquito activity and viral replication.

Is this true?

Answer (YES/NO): YES